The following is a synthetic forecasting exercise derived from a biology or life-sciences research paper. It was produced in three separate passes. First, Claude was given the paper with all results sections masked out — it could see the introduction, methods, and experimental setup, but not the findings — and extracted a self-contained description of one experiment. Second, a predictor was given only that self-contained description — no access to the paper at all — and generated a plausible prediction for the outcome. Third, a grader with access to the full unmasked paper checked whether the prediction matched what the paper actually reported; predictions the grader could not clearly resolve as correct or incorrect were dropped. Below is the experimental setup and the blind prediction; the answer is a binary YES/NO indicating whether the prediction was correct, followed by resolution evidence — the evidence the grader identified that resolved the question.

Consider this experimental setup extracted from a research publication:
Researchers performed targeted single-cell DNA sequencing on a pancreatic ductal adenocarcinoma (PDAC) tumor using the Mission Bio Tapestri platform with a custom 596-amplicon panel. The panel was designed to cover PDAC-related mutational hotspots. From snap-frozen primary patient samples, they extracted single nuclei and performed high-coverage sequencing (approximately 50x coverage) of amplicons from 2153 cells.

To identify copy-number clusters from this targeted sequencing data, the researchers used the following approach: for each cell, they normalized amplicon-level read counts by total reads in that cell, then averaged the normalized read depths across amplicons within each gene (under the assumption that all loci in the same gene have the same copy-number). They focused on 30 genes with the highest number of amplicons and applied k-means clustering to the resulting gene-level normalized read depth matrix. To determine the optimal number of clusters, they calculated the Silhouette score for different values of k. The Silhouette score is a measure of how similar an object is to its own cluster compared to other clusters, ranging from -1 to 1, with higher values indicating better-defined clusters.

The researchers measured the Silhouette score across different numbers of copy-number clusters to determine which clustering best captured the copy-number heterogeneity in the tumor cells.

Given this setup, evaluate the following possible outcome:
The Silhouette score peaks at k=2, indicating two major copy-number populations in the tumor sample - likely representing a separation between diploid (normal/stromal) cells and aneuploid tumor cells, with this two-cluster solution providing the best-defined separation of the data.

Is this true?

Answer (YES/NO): NO